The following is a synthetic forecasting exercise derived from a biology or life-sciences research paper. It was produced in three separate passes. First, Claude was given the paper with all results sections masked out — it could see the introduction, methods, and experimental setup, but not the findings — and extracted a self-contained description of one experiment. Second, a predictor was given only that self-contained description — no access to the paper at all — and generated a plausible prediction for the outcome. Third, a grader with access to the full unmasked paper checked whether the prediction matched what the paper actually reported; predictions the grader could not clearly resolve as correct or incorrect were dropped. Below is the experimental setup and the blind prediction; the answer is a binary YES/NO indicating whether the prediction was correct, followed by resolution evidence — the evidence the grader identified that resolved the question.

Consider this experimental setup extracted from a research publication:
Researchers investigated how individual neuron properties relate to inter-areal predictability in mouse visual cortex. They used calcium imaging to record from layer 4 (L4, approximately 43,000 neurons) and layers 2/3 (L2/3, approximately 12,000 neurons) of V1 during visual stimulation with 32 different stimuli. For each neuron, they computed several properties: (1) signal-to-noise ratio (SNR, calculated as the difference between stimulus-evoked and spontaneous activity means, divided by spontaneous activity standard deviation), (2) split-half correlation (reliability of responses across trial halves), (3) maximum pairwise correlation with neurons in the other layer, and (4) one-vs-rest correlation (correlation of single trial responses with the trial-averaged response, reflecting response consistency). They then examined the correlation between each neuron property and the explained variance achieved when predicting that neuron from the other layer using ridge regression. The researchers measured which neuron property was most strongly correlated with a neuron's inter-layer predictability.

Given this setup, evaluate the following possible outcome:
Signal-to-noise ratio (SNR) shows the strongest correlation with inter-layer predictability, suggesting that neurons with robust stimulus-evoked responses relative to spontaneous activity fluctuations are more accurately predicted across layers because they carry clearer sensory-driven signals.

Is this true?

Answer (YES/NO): NO